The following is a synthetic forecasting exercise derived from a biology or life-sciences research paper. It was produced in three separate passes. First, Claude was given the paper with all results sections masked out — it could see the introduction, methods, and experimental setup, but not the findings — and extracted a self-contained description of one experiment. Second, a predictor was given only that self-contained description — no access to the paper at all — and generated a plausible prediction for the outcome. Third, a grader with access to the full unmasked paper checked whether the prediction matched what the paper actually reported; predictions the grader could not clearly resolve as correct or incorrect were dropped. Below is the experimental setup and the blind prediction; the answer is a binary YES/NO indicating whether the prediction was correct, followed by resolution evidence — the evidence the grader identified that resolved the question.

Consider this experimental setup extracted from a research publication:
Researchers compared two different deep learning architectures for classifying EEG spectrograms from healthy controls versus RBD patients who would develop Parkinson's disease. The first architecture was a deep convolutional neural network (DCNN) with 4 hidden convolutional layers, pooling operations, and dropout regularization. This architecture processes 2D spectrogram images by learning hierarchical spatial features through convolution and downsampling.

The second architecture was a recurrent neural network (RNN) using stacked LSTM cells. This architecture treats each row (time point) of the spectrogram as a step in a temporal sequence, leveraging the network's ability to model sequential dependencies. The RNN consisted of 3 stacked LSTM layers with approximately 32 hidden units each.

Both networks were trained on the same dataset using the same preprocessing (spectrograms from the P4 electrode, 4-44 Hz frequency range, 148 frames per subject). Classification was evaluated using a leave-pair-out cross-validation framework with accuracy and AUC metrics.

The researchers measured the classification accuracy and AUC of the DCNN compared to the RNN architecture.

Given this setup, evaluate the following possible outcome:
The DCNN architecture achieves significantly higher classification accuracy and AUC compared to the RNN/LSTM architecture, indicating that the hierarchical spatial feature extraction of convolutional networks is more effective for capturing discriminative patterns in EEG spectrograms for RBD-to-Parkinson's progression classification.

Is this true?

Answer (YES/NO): NO